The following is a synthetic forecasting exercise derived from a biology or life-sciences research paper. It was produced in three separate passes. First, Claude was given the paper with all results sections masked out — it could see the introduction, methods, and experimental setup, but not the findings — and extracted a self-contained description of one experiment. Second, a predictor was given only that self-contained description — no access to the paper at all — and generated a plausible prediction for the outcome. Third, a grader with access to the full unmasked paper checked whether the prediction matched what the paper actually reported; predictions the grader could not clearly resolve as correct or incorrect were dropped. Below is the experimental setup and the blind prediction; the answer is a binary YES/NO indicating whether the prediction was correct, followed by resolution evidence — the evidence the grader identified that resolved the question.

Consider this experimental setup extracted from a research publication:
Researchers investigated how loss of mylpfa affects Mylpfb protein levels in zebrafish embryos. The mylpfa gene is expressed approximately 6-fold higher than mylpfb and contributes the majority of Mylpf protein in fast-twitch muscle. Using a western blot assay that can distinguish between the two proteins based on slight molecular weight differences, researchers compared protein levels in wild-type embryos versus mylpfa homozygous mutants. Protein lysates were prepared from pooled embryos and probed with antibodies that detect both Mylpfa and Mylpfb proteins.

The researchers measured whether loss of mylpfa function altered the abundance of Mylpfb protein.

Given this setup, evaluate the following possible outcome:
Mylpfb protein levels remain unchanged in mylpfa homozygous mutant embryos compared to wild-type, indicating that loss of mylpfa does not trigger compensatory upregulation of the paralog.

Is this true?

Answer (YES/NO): YES